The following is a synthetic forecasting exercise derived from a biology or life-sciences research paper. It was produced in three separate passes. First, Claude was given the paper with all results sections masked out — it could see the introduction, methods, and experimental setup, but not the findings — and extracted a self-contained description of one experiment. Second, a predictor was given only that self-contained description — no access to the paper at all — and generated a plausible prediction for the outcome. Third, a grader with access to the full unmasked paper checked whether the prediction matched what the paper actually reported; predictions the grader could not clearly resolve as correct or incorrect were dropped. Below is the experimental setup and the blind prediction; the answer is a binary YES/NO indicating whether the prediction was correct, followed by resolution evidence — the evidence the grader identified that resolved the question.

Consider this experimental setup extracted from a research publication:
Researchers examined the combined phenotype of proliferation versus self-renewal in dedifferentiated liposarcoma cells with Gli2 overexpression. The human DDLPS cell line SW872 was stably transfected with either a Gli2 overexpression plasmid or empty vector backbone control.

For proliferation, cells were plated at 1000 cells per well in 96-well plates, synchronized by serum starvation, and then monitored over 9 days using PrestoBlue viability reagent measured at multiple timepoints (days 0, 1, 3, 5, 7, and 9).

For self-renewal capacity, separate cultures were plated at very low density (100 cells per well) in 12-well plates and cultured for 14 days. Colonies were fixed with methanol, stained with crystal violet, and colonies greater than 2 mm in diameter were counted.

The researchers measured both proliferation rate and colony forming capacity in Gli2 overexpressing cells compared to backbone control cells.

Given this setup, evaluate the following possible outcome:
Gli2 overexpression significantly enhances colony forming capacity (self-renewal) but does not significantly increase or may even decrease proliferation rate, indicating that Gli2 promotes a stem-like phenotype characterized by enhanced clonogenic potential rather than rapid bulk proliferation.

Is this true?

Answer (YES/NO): NO